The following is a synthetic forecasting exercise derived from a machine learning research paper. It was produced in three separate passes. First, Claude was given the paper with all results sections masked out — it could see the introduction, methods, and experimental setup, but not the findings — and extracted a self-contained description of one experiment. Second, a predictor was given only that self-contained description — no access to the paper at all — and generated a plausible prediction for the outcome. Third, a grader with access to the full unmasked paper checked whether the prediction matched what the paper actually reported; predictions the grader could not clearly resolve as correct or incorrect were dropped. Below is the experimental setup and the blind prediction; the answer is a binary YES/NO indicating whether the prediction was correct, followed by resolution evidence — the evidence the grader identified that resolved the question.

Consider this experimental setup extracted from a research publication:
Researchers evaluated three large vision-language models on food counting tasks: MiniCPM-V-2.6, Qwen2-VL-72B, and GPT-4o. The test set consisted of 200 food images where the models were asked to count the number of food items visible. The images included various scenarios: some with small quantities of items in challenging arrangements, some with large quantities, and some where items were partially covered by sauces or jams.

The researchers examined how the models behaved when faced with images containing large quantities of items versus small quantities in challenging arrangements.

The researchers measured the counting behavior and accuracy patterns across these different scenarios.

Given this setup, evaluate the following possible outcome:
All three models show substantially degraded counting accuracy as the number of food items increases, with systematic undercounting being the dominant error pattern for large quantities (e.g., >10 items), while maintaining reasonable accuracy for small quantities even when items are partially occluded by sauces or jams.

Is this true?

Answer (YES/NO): NO